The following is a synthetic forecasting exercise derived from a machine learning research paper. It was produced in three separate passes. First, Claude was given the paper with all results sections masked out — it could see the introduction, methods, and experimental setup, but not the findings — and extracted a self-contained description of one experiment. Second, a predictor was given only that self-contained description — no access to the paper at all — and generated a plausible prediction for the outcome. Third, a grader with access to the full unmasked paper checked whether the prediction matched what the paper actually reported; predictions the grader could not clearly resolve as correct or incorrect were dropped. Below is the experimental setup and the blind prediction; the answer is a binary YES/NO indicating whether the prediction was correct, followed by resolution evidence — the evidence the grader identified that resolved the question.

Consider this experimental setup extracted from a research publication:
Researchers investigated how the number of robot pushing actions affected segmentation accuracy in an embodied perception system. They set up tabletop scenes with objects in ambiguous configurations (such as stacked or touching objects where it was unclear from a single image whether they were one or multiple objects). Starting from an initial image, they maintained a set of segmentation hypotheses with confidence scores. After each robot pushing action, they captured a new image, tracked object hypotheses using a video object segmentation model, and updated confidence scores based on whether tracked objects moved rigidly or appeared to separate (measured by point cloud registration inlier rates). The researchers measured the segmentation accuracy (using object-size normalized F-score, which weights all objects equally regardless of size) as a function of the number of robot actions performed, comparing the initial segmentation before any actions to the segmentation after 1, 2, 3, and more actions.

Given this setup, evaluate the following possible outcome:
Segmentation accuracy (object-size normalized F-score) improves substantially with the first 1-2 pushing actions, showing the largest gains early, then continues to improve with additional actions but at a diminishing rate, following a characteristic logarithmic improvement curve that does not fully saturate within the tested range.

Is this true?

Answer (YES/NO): NO